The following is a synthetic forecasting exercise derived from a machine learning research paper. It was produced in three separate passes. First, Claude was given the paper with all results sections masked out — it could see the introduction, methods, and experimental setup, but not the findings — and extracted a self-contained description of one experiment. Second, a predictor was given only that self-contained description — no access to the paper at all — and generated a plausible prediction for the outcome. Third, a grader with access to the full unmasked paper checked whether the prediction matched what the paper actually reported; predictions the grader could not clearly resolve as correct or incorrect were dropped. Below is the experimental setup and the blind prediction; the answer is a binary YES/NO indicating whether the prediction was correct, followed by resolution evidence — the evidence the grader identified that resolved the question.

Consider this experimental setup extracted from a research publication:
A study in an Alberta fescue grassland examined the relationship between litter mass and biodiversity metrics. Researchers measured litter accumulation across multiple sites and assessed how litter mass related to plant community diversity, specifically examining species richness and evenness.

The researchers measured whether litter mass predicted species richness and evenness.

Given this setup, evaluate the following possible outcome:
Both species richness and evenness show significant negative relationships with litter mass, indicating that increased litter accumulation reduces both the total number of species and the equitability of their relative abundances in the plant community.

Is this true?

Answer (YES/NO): YES